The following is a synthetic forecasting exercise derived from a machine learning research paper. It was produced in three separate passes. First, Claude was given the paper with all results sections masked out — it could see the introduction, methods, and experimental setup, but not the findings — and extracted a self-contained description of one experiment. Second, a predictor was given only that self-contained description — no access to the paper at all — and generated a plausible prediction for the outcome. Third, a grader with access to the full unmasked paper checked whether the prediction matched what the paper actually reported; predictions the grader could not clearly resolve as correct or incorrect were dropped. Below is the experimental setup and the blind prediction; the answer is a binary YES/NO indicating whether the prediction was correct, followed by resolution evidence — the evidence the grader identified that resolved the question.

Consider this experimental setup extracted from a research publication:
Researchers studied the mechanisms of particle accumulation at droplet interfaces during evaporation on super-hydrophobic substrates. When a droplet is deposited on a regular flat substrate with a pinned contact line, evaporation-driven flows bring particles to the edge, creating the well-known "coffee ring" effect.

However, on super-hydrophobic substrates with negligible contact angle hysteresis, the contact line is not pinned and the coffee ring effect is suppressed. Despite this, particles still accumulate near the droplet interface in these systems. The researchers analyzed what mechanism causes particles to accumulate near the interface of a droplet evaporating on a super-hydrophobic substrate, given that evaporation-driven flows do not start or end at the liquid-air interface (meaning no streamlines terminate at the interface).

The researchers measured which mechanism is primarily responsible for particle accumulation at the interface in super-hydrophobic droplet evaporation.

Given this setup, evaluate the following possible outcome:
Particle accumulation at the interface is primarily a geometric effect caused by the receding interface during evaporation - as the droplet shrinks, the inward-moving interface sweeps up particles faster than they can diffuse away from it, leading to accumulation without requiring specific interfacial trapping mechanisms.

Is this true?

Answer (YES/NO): YES